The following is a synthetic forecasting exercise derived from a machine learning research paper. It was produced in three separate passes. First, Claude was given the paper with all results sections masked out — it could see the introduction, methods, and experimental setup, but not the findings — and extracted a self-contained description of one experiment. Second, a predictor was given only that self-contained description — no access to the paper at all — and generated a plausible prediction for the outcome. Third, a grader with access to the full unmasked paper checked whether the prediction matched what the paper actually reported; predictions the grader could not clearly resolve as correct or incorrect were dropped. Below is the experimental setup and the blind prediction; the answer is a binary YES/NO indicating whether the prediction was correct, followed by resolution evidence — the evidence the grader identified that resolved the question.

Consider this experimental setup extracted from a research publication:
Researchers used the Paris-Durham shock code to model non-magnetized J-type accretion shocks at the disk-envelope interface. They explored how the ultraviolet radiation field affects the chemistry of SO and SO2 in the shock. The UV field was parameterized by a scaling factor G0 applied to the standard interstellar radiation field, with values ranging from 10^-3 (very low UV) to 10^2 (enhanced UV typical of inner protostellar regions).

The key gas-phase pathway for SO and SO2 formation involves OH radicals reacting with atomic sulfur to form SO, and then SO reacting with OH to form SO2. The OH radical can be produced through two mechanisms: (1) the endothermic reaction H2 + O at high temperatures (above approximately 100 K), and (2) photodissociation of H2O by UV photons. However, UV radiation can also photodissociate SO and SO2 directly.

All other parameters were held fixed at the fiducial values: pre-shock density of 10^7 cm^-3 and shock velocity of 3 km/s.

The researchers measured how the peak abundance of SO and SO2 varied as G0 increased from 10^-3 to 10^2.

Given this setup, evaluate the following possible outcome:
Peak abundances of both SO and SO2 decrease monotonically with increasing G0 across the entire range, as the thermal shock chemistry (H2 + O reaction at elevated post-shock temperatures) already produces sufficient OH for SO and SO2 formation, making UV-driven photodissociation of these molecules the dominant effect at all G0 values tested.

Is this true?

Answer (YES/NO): NO